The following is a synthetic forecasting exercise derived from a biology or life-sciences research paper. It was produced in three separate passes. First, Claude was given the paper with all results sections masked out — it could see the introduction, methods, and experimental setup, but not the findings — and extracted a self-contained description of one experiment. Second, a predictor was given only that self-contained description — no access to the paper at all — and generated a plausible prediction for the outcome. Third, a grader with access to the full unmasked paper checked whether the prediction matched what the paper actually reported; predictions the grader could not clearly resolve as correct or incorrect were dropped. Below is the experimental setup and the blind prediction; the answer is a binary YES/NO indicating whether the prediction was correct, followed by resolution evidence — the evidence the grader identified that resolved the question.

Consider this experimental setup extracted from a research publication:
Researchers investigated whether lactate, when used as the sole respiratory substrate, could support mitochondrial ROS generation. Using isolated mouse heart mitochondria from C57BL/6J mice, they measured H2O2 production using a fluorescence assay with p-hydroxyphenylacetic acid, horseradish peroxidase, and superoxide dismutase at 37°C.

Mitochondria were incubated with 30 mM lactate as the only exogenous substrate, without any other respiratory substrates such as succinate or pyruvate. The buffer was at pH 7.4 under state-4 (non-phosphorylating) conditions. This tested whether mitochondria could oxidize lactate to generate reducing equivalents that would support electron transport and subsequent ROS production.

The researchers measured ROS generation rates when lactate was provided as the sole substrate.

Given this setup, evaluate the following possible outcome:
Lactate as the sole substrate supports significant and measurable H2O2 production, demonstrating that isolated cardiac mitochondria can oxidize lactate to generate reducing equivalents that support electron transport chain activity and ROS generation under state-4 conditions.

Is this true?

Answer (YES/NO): NO